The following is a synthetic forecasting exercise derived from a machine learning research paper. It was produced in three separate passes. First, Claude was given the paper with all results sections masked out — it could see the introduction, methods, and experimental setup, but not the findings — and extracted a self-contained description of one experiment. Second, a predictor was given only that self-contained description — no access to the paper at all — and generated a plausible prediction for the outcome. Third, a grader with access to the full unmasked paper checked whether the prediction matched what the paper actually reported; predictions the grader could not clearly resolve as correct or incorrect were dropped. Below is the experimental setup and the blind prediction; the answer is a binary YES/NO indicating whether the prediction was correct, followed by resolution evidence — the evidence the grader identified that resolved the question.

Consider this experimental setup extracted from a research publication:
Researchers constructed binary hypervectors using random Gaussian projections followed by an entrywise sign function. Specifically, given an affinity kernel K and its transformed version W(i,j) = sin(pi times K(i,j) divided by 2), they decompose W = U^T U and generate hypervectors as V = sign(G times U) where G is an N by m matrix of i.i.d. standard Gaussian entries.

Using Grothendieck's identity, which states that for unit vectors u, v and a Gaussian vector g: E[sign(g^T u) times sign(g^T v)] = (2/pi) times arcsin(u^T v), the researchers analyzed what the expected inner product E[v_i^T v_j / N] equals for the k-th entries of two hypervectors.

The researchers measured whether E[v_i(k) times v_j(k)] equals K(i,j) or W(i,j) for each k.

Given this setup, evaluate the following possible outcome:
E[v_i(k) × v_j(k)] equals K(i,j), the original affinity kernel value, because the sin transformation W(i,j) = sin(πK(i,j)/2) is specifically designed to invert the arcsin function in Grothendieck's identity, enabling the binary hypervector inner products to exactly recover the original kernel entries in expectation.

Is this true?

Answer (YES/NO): YES